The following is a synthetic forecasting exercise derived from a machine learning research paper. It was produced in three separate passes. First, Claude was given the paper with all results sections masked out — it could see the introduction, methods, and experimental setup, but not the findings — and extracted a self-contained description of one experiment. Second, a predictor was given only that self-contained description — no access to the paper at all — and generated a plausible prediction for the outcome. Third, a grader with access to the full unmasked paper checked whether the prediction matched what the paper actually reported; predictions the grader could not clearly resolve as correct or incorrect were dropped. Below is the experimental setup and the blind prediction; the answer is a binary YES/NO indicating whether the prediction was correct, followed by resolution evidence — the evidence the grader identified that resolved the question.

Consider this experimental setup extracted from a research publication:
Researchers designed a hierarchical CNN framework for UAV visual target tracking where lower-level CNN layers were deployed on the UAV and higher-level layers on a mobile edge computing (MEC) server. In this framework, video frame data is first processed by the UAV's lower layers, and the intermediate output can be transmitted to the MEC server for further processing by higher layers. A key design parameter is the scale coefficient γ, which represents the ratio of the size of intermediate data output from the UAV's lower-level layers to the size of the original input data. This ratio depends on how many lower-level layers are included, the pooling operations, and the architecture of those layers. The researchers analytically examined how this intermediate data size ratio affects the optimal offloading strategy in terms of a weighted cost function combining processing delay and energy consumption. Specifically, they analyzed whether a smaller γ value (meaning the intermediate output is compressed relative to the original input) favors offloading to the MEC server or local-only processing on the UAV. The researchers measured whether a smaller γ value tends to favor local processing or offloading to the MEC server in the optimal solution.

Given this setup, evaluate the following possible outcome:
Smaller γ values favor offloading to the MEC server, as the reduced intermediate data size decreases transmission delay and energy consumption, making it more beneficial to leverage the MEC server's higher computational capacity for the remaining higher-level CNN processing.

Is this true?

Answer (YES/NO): YES